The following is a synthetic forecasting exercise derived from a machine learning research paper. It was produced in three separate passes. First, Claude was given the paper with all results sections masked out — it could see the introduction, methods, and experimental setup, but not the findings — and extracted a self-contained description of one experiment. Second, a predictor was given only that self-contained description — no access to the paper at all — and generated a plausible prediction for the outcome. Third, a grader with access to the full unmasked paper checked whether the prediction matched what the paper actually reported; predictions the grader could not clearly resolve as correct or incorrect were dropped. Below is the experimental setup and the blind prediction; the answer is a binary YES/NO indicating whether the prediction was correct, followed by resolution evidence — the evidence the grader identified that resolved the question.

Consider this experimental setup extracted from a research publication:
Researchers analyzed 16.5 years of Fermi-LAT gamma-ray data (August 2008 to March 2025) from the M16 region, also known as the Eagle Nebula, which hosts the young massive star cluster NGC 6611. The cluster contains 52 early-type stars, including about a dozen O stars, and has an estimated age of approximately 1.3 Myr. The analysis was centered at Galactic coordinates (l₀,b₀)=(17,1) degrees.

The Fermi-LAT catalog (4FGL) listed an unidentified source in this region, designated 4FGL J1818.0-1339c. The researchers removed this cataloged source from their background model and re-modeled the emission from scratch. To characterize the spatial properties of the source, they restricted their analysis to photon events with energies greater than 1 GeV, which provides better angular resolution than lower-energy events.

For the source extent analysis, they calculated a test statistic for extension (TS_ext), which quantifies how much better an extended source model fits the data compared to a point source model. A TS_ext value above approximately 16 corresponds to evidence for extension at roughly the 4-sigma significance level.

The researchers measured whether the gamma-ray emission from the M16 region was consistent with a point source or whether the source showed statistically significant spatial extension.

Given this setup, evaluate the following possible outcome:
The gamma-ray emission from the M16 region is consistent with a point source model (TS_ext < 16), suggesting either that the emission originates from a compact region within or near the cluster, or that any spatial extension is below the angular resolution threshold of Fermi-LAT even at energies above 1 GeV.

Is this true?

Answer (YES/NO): NO